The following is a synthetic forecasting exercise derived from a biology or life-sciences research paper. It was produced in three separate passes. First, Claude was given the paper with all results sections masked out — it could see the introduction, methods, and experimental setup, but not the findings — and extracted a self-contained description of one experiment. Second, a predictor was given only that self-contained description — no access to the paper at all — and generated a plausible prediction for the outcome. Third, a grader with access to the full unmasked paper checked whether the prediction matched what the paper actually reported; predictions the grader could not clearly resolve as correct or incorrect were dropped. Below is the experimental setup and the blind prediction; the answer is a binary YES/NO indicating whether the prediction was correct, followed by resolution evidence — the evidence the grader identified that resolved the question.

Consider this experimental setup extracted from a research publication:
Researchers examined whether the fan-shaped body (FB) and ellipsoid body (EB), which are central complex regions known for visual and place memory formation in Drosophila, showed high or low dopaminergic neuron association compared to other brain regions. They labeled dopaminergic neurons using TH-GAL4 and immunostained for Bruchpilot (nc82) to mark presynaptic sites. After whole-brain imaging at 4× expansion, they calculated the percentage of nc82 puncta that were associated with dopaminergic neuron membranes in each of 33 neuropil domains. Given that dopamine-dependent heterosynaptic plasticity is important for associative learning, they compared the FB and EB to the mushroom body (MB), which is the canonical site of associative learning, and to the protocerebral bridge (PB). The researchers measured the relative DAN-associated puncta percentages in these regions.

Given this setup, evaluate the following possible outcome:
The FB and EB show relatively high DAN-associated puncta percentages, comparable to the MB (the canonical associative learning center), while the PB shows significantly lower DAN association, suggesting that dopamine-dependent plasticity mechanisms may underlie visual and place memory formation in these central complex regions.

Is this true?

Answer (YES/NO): NO